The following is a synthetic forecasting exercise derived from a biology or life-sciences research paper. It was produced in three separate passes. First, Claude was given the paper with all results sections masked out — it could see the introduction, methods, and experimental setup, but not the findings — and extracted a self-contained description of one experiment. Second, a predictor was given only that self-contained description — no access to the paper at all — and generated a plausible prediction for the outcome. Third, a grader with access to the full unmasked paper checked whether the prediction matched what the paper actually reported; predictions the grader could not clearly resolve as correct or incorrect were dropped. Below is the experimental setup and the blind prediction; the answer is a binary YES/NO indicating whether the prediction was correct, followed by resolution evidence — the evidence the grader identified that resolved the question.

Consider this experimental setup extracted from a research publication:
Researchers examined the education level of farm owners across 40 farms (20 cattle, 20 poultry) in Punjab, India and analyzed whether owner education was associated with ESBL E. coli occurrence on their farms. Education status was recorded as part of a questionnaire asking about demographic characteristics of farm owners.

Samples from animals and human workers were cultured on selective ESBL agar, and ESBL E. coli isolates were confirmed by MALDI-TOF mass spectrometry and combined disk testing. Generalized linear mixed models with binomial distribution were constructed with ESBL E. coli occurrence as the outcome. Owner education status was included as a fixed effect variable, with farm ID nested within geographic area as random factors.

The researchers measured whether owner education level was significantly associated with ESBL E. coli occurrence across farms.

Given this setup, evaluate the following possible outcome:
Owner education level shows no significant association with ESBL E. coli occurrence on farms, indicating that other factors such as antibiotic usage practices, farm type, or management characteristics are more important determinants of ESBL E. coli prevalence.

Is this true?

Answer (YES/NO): YES